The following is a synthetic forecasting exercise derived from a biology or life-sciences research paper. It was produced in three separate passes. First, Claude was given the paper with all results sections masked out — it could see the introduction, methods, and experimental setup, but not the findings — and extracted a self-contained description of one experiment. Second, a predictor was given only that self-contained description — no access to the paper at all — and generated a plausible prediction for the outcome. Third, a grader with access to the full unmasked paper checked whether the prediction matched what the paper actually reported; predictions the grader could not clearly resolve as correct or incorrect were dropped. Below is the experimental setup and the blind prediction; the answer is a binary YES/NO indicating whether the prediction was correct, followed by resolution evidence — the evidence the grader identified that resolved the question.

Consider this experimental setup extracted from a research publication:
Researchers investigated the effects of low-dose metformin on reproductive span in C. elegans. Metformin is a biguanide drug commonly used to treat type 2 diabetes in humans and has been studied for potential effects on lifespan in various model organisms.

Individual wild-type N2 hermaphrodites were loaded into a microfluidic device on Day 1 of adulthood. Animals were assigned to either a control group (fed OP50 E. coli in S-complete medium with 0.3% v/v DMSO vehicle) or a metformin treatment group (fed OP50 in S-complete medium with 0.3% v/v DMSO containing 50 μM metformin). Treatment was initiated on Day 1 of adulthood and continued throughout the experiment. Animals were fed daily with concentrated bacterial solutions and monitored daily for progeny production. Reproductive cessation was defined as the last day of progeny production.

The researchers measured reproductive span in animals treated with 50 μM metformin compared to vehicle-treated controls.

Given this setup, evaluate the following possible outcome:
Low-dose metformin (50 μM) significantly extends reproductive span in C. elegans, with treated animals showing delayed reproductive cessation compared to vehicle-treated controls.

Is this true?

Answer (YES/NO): YES